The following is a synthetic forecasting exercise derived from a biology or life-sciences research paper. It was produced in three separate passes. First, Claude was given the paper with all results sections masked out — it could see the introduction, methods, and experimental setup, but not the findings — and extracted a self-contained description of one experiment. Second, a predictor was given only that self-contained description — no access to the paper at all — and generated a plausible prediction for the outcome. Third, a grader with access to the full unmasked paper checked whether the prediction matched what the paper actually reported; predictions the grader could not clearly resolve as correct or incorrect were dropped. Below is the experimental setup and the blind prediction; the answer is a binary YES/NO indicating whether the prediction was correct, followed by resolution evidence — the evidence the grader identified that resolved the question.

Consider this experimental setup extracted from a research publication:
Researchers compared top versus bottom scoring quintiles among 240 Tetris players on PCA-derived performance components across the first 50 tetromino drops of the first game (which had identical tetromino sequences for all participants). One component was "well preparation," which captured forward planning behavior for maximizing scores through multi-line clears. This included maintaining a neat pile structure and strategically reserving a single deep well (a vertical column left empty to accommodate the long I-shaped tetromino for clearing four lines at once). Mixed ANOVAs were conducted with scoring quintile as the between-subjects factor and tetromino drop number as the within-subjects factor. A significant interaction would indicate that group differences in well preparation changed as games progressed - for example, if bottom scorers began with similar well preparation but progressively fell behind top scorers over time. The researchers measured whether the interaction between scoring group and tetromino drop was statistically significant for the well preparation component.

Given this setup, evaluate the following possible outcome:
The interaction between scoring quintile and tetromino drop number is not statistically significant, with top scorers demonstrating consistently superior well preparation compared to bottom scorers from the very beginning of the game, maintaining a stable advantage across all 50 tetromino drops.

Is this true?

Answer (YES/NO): NO